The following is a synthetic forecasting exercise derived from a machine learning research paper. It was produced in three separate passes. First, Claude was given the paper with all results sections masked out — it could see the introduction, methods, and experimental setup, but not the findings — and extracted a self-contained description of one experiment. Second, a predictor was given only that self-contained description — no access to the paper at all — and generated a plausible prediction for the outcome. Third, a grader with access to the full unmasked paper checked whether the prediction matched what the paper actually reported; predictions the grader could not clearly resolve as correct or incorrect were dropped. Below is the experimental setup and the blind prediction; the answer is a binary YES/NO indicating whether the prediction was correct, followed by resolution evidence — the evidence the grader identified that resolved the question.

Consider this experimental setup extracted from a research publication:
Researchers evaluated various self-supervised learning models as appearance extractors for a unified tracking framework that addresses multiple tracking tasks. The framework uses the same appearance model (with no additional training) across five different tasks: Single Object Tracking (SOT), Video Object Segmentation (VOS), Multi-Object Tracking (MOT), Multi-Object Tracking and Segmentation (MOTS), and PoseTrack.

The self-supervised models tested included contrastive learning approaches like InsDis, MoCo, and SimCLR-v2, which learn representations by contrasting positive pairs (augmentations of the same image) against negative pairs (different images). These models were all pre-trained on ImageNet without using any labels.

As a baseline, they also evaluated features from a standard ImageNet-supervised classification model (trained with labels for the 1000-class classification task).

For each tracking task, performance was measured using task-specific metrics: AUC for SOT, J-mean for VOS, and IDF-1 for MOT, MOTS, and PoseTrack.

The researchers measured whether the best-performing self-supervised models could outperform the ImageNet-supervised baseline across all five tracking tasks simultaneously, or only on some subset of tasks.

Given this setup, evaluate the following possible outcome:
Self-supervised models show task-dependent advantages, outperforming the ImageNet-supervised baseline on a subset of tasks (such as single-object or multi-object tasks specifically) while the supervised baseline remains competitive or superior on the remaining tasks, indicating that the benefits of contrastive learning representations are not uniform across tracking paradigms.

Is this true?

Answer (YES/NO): YES